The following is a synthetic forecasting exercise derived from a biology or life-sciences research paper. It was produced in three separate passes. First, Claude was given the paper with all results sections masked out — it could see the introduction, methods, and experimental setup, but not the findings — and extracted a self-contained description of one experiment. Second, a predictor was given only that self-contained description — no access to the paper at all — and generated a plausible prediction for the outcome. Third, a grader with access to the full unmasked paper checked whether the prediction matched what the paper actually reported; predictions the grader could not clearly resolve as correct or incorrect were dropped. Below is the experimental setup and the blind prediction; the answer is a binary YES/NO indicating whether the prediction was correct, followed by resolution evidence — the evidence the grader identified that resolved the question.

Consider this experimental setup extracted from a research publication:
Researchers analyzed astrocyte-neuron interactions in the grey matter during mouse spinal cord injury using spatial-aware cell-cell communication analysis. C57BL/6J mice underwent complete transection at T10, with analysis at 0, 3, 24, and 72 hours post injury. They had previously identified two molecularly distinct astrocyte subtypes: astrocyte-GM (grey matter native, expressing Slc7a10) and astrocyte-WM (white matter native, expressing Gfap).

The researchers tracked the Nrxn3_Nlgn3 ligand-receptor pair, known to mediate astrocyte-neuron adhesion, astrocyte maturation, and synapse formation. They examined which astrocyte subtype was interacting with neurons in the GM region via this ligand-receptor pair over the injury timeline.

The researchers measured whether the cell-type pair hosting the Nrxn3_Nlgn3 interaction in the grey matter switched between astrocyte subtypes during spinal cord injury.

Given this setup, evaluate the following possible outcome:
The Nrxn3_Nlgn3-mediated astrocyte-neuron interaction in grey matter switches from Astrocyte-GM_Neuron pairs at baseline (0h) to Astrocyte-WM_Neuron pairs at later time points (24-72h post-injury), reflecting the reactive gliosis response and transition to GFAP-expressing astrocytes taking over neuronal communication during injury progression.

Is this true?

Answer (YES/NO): YES